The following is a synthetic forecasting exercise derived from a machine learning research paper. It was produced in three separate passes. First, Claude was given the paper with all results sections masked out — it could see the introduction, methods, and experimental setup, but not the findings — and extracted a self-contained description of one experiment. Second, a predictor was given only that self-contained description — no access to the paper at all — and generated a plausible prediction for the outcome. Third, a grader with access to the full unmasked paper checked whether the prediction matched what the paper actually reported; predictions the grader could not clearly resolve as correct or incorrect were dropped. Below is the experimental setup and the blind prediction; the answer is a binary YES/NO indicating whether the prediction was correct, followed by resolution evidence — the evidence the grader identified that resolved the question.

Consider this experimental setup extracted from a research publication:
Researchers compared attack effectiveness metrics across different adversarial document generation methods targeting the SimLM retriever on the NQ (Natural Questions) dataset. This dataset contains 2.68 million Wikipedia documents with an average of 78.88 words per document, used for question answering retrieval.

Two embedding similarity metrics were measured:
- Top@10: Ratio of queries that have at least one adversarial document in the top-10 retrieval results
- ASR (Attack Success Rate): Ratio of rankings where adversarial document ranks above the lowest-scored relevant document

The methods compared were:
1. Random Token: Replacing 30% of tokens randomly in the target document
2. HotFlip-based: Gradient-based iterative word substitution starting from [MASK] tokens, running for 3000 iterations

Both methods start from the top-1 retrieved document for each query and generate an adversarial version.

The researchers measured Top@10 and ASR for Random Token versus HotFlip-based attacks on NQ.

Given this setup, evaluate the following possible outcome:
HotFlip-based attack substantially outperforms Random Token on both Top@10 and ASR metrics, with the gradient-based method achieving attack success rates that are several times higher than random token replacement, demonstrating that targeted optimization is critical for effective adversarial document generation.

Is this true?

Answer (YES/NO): YES